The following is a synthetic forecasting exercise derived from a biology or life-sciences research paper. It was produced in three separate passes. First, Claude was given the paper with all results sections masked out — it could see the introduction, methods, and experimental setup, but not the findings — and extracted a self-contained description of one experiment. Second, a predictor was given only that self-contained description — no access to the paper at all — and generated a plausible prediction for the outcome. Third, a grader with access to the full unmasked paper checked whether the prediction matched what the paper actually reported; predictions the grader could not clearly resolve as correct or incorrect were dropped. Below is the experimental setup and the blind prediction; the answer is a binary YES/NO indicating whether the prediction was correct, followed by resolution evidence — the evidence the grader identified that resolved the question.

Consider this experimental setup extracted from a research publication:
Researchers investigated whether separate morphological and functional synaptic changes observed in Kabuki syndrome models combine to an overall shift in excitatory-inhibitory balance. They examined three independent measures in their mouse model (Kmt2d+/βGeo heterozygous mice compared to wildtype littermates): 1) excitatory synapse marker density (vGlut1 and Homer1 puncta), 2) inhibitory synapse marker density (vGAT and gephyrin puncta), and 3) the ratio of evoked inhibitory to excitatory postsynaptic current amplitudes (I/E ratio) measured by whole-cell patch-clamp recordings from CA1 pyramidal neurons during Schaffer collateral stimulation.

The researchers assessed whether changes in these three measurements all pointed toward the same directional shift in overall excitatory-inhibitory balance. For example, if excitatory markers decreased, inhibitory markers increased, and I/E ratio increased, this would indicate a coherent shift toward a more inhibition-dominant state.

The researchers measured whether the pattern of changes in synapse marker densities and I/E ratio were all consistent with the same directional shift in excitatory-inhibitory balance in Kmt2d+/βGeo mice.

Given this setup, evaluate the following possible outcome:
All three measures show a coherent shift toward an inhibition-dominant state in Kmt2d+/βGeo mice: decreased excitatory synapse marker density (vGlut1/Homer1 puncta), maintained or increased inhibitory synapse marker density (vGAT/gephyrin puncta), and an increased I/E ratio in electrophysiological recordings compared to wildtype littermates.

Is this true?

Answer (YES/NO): NO